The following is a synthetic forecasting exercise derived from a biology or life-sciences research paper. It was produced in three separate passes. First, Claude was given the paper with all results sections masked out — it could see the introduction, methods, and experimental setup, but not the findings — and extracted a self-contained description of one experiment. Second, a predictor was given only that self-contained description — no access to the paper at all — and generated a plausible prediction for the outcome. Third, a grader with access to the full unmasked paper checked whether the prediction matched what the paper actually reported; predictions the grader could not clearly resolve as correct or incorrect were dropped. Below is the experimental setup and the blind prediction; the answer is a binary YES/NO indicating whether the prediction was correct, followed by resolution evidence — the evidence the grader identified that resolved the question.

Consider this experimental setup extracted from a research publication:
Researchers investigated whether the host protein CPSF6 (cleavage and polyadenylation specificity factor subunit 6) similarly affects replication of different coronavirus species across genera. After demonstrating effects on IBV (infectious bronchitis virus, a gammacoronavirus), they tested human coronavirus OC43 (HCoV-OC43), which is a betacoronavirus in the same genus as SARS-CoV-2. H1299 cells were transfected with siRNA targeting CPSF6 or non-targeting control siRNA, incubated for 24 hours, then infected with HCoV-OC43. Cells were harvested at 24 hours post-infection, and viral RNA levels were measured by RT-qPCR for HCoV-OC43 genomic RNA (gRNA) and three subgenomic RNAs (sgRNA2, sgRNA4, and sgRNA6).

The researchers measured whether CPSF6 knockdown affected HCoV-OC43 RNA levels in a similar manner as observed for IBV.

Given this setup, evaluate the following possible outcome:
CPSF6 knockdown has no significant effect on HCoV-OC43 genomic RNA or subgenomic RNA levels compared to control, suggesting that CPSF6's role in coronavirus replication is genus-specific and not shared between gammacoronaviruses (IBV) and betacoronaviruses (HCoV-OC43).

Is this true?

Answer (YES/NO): NO